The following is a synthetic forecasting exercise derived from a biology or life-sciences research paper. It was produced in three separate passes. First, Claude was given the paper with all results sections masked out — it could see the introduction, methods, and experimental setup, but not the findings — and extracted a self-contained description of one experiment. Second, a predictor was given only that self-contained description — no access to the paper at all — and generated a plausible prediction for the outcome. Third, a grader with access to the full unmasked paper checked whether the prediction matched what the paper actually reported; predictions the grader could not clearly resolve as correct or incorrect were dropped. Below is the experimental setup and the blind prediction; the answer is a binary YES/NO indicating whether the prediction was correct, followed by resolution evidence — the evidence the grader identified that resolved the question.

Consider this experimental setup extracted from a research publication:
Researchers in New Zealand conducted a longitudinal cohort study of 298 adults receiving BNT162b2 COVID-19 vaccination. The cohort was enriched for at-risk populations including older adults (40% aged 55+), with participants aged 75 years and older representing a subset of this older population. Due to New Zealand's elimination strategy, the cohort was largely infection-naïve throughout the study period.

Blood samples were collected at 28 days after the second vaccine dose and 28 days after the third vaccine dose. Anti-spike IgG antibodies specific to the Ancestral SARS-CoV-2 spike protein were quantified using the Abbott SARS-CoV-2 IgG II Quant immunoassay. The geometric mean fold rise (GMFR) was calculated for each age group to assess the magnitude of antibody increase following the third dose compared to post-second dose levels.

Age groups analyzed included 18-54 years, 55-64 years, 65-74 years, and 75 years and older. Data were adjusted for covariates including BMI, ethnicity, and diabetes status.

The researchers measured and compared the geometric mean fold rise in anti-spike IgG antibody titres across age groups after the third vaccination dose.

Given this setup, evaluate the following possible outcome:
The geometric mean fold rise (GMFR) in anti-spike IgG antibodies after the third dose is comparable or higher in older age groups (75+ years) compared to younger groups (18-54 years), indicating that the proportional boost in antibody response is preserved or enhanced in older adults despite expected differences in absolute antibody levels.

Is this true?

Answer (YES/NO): YES